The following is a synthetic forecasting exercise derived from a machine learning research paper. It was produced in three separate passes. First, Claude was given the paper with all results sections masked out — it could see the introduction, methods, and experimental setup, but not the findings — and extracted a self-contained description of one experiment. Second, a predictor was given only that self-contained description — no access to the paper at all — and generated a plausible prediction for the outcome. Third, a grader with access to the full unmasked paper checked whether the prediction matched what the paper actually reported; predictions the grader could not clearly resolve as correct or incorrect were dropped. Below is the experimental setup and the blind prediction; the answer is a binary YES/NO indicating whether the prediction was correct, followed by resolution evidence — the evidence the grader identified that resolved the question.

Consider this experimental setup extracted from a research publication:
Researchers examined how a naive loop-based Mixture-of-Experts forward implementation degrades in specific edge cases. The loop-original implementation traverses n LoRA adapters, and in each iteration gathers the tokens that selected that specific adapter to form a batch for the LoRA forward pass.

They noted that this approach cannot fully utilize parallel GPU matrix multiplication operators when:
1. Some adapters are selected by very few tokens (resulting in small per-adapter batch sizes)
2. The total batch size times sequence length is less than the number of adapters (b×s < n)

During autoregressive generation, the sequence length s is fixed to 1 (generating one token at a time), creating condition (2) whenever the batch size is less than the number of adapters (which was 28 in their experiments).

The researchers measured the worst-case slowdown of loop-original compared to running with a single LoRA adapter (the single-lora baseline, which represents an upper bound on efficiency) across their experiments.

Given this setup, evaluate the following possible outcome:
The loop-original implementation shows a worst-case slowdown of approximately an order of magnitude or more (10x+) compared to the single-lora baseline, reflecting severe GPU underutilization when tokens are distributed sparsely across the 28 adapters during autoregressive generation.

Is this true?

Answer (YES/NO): YES